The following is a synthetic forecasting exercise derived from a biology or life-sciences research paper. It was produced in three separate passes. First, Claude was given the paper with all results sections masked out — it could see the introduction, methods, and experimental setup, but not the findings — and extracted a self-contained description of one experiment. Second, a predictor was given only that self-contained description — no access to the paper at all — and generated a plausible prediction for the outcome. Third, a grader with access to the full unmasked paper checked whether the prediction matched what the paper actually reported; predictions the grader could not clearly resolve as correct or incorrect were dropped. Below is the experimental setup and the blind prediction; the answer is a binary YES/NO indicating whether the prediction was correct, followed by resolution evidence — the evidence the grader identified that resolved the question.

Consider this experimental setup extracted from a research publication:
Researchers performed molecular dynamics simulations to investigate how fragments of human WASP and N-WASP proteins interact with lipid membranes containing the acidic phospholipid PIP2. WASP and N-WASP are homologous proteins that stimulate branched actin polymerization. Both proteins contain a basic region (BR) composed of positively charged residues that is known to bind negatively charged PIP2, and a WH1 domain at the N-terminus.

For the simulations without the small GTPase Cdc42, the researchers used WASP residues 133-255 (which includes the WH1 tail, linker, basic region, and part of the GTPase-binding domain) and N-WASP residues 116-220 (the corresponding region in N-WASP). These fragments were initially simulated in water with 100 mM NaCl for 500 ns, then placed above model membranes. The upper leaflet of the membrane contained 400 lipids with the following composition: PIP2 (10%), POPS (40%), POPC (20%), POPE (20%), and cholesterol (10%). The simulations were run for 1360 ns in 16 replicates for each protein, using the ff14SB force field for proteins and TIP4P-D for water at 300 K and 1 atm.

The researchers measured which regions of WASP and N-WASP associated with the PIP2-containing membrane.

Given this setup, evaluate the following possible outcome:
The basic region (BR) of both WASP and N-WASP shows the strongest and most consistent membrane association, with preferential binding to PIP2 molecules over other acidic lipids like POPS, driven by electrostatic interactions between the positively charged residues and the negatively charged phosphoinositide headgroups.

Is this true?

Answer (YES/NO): YES